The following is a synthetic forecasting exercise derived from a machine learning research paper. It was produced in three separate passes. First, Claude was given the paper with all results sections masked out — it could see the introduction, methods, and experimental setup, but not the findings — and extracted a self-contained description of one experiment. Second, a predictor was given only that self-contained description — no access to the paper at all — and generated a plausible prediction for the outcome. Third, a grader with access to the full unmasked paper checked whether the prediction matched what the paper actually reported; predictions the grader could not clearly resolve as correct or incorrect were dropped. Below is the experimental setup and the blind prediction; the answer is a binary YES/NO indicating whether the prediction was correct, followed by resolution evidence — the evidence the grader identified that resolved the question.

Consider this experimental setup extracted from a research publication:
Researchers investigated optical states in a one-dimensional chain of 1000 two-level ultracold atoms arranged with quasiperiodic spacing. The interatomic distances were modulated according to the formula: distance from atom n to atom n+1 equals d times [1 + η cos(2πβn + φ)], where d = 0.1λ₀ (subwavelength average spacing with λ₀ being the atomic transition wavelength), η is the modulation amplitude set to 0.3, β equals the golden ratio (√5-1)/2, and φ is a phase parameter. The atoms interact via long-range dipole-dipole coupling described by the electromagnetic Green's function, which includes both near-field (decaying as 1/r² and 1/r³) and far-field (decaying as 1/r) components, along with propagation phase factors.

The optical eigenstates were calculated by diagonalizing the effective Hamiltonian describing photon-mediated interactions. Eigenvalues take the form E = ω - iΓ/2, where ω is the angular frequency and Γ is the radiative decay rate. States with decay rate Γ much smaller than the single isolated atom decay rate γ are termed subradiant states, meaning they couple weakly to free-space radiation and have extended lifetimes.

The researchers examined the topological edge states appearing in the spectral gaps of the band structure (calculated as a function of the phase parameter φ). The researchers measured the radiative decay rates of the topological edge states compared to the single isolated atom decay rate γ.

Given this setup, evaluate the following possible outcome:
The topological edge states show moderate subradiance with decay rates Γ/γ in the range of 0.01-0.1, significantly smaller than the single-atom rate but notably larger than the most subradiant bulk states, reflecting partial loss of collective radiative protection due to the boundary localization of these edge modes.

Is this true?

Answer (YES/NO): NO